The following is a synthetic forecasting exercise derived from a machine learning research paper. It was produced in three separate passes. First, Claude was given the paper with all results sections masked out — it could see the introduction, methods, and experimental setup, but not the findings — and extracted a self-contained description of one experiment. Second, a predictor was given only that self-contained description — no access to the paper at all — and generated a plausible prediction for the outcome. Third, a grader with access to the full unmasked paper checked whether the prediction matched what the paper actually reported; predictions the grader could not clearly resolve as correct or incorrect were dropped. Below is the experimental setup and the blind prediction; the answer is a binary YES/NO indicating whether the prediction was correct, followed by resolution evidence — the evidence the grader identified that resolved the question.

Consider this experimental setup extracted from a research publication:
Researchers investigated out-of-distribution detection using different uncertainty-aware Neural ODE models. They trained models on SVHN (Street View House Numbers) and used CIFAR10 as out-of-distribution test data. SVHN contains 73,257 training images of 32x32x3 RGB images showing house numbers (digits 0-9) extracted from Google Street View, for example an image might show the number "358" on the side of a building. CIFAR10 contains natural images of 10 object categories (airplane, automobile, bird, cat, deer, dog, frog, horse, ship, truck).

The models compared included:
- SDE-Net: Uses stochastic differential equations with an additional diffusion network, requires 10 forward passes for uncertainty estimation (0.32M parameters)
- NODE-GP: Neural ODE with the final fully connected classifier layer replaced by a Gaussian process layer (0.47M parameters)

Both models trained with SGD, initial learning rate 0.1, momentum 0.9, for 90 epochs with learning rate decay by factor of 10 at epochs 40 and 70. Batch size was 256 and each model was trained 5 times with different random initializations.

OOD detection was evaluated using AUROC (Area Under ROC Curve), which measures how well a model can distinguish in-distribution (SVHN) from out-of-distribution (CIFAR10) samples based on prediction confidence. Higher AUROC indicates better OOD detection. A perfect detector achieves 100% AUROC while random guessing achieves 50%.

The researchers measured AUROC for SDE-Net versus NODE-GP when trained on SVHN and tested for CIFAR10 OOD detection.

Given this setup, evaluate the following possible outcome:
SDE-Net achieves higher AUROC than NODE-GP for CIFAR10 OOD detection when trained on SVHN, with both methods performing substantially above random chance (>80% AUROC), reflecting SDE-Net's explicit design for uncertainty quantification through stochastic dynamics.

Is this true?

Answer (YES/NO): YES